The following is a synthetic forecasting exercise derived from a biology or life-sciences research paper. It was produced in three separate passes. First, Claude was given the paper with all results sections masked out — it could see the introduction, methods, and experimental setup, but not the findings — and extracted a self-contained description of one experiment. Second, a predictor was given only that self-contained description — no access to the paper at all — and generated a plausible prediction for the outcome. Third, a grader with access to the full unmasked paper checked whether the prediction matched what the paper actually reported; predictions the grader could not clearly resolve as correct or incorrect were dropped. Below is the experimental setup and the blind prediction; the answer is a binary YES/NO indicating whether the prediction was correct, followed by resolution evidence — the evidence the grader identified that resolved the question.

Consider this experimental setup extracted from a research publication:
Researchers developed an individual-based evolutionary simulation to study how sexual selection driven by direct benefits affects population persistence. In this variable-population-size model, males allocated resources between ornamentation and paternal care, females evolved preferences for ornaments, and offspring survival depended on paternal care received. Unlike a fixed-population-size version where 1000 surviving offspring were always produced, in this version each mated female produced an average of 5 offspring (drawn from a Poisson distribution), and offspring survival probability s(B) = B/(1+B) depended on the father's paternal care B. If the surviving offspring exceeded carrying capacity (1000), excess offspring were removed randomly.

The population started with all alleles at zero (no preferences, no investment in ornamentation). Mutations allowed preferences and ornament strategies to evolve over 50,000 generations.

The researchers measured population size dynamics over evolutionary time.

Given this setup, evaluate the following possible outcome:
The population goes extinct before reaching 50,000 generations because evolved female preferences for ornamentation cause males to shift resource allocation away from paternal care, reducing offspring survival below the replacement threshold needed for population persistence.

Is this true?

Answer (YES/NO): YES